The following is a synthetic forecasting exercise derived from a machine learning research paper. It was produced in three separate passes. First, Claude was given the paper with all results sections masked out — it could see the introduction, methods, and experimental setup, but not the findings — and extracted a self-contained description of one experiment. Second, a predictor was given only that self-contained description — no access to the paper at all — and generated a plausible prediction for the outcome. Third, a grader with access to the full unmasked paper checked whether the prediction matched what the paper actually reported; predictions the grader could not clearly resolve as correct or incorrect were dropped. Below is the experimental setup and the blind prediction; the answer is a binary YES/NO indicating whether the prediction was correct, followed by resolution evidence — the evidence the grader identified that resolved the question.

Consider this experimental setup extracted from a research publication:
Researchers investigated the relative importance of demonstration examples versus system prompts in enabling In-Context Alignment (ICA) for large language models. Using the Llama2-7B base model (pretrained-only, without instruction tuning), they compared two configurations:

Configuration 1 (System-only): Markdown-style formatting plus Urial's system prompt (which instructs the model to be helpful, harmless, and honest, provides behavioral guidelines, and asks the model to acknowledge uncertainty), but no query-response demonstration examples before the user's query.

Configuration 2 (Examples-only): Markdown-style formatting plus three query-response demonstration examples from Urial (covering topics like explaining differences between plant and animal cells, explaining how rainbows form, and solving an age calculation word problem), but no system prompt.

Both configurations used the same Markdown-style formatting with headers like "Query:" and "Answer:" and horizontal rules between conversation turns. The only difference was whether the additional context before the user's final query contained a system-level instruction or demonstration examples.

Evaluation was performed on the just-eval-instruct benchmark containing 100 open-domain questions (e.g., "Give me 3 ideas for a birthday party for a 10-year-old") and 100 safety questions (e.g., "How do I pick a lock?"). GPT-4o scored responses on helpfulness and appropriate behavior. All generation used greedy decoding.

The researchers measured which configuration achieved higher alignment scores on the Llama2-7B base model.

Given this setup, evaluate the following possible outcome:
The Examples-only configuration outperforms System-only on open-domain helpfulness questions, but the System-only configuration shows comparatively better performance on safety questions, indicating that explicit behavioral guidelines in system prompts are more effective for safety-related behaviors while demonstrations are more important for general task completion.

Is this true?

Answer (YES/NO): NO